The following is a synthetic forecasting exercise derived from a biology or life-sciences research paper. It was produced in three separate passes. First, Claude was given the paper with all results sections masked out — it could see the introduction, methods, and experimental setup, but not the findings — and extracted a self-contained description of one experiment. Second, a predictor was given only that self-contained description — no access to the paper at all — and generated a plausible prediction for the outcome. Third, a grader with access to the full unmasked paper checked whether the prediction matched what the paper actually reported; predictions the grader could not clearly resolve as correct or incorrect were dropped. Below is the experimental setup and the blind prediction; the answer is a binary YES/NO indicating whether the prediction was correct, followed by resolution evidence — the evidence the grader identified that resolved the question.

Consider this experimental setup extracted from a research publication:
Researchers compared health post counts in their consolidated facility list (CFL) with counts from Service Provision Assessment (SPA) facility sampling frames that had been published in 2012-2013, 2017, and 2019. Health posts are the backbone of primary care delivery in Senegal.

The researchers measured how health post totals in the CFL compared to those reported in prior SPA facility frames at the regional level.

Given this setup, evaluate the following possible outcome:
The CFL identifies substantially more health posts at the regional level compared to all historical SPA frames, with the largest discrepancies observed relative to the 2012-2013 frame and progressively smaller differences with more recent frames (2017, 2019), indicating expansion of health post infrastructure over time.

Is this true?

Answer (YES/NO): NO